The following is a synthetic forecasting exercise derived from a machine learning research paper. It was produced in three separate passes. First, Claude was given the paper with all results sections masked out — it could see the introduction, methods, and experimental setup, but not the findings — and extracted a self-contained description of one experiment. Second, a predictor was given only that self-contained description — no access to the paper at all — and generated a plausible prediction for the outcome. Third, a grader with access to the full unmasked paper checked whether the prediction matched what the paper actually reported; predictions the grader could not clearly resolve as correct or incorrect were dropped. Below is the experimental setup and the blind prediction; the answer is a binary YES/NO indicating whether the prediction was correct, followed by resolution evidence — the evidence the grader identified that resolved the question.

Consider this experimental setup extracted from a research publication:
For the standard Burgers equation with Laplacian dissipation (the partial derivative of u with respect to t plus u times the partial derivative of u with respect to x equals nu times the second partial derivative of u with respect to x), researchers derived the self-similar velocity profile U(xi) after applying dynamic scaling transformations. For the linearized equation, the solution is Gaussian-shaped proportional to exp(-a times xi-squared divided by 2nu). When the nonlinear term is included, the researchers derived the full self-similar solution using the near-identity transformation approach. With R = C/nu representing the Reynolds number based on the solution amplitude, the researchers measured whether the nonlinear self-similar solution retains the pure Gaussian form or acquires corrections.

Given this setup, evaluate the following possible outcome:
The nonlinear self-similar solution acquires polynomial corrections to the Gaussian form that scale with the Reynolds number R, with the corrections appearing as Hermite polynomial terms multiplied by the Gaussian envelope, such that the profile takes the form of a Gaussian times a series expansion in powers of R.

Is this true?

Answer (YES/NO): NO